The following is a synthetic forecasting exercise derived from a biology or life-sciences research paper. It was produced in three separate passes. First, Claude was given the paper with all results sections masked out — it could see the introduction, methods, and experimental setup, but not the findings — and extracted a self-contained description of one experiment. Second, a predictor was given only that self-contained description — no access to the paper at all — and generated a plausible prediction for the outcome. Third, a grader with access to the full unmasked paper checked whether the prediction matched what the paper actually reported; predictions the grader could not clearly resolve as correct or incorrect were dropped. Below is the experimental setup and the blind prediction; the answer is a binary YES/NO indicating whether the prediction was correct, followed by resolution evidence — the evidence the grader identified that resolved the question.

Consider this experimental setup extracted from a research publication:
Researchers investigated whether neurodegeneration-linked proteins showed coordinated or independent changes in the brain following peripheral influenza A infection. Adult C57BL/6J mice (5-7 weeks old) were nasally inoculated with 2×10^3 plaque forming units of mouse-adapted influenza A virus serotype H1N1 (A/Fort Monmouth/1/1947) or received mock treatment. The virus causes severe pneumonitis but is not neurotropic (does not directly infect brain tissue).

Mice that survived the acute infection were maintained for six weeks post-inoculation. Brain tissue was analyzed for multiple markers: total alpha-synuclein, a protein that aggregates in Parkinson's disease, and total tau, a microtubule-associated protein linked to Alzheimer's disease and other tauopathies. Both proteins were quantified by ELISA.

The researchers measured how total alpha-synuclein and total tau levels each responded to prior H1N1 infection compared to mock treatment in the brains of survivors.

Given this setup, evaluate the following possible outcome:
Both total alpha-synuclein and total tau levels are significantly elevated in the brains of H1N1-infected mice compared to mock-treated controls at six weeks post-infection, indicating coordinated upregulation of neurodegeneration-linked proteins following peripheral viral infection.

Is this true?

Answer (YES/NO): NO